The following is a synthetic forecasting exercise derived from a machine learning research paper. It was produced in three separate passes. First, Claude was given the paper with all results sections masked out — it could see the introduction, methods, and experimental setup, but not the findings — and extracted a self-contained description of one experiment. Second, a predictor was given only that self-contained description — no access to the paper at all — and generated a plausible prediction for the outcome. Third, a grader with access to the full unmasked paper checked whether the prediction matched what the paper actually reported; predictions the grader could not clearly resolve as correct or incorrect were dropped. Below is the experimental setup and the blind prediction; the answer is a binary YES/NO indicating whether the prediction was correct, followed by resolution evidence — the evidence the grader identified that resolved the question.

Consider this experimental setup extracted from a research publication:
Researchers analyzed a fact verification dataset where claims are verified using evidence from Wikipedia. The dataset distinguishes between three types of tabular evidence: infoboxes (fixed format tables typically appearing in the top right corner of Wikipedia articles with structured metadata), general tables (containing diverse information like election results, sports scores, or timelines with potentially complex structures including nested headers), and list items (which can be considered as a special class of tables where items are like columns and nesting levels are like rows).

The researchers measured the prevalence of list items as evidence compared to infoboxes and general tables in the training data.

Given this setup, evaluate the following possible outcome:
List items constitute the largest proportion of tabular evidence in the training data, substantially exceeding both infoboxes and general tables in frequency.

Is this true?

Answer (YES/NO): NO